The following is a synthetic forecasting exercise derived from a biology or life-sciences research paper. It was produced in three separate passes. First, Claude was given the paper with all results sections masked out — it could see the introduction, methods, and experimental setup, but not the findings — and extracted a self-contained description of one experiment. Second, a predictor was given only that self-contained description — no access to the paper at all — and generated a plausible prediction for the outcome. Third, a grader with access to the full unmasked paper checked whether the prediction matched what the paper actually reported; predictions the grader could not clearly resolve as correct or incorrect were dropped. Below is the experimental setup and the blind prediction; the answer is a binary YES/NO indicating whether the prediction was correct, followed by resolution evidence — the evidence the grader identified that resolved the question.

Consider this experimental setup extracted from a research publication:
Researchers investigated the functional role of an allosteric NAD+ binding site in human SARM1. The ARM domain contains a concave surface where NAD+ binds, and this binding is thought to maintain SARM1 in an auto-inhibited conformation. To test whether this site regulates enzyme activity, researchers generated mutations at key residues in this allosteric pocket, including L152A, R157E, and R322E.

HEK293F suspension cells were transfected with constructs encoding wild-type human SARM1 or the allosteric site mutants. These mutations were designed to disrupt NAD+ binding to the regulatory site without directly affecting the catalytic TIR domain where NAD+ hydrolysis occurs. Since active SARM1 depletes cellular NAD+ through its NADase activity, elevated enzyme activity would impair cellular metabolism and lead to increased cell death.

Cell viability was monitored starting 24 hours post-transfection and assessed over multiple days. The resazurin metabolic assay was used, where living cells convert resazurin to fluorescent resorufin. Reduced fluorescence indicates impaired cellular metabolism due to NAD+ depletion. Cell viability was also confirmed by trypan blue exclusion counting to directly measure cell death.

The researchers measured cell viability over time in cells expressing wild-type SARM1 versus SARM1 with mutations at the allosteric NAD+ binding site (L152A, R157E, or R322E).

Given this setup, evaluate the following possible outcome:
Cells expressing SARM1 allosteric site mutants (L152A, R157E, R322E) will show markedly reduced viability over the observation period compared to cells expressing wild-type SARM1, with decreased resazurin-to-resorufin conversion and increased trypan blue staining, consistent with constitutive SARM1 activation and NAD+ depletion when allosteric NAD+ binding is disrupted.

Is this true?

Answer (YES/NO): YES